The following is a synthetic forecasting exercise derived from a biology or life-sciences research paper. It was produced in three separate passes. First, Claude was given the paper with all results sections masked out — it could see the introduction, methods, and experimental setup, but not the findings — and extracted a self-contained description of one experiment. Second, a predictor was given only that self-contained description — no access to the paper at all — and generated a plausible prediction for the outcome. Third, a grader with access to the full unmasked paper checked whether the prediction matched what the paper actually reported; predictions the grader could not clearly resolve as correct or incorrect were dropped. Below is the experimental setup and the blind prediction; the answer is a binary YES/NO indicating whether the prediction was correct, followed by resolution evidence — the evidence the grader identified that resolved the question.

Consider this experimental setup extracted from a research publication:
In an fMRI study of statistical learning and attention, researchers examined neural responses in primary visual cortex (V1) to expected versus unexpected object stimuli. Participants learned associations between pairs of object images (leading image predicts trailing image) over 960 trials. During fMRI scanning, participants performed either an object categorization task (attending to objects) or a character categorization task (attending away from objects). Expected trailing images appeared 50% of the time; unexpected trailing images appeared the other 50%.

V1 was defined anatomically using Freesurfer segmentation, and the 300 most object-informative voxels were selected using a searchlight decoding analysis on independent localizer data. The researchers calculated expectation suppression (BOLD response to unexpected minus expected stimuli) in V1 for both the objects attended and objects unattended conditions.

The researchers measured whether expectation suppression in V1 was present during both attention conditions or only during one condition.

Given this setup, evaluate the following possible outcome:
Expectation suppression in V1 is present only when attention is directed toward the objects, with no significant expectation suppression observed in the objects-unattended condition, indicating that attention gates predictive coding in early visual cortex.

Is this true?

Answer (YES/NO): YES